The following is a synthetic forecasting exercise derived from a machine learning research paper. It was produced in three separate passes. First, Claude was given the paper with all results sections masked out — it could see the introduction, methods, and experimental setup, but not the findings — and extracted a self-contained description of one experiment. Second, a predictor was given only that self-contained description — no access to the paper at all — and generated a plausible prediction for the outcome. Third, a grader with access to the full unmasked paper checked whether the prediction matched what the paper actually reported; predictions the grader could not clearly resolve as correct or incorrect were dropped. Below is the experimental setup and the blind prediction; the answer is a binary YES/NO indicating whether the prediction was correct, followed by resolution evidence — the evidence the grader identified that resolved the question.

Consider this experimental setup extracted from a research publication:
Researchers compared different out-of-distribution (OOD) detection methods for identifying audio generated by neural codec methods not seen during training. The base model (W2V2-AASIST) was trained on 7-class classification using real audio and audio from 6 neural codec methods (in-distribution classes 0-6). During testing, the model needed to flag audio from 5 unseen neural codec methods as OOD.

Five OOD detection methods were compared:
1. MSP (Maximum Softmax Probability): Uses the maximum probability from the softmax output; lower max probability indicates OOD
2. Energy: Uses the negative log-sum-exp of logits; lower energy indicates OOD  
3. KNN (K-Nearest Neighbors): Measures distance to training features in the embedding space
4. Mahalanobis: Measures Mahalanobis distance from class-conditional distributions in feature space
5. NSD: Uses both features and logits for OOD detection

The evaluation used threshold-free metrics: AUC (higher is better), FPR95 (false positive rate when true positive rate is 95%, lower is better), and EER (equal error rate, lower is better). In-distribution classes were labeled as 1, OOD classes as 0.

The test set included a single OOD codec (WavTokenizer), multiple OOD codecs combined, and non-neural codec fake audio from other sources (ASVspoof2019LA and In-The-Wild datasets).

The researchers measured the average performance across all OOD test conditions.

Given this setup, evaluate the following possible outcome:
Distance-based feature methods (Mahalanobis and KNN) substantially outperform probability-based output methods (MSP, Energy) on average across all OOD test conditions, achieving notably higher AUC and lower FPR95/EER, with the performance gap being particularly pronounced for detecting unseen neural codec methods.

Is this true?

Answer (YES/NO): NO